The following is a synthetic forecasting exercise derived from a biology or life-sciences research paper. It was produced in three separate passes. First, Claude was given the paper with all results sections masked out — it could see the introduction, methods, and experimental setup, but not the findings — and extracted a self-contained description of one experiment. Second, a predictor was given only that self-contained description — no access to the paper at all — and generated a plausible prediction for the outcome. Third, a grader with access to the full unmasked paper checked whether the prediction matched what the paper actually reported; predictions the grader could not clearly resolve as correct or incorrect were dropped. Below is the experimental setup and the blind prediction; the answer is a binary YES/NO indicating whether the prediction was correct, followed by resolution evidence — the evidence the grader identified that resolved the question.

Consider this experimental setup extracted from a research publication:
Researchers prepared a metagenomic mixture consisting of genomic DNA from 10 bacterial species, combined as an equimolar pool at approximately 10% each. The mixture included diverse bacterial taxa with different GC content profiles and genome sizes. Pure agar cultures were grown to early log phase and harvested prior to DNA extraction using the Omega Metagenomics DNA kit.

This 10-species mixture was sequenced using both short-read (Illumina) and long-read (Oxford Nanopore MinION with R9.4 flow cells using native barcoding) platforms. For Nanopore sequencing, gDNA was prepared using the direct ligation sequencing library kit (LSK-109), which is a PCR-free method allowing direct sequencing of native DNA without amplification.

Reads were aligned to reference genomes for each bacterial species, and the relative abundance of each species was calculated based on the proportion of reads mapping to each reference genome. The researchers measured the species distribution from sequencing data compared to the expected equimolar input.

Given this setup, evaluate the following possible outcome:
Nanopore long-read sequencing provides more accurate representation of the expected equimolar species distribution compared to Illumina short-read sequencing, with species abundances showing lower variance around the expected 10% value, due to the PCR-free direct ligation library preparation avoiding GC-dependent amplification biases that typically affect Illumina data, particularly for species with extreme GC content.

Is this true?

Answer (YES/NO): NO